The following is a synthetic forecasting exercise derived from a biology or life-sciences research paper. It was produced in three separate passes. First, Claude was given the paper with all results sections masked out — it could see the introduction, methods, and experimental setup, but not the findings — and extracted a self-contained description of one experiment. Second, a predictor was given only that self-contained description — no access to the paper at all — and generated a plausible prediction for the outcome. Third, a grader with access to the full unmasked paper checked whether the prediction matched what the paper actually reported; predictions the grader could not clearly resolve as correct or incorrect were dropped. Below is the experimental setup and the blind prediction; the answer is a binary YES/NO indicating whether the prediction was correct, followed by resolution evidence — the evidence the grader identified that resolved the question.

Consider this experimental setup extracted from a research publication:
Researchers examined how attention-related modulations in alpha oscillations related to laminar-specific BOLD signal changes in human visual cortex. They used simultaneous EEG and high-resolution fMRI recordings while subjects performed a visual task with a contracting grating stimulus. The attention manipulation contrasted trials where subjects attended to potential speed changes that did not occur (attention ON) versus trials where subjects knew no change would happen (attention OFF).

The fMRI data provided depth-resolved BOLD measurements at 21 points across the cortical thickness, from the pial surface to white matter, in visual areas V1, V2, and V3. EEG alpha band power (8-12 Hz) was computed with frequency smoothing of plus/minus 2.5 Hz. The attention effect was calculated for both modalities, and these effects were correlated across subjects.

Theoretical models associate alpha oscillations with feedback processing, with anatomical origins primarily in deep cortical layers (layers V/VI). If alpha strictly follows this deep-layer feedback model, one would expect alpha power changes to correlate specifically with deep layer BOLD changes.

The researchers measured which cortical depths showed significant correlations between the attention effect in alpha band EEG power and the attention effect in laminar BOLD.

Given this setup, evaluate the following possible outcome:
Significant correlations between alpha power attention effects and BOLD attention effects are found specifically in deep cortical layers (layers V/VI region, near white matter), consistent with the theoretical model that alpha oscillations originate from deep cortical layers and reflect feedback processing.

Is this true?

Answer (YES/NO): NO